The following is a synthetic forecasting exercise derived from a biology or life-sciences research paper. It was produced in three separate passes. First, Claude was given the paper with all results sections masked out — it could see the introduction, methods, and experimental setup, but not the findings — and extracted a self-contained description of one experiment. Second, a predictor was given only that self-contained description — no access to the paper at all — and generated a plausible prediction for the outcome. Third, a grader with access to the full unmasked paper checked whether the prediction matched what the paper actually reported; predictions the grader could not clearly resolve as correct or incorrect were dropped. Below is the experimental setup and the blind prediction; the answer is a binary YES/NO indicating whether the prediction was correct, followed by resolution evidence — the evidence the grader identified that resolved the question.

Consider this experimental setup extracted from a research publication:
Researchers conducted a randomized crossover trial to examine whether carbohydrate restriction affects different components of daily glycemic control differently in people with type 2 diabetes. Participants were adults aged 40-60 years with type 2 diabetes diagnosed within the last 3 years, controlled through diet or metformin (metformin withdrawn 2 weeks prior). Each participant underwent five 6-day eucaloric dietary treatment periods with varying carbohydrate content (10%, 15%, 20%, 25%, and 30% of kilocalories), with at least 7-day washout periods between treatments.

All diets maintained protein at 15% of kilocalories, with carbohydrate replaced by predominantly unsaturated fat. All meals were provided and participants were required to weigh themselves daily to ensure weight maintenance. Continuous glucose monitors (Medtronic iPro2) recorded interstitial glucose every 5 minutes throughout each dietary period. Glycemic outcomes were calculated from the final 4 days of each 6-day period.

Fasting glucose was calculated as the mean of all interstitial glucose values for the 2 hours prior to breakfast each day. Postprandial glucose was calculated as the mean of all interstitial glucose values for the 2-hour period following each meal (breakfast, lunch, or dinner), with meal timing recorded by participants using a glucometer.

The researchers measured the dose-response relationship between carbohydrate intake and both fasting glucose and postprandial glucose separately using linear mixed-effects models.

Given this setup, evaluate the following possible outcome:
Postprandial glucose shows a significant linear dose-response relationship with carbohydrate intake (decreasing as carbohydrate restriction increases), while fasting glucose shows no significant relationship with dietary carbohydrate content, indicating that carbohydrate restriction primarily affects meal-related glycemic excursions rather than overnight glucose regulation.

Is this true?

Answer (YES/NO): NO